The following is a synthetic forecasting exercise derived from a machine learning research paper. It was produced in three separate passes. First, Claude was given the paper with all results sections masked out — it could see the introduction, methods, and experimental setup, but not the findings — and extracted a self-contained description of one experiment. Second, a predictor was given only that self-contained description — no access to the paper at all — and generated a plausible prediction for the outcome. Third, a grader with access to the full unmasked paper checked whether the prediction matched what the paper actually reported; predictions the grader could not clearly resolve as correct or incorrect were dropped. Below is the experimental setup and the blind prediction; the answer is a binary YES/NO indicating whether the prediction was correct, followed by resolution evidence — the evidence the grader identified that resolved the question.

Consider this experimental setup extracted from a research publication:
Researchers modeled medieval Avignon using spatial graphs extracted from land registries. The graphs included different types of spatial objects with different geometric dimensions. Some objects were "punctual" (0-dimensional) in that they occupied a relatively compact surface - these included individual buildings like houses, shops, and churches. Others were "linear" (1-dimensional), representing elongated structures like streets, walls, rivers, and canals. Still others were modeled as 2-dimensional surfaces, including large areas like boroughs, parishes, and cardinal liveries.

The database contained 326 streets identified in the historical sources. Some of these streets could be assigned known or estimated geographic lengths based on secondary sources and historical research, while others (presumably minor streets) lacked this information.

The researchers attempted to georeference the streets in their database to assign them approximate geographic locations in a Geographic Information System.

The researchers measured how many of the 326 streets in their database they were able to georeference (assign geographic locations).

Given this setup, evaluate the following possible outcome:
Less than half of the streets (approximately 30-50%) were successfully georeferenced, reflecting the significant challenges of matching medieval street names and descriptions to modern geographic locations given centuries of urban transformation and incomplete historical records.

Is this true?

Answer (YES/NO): YES